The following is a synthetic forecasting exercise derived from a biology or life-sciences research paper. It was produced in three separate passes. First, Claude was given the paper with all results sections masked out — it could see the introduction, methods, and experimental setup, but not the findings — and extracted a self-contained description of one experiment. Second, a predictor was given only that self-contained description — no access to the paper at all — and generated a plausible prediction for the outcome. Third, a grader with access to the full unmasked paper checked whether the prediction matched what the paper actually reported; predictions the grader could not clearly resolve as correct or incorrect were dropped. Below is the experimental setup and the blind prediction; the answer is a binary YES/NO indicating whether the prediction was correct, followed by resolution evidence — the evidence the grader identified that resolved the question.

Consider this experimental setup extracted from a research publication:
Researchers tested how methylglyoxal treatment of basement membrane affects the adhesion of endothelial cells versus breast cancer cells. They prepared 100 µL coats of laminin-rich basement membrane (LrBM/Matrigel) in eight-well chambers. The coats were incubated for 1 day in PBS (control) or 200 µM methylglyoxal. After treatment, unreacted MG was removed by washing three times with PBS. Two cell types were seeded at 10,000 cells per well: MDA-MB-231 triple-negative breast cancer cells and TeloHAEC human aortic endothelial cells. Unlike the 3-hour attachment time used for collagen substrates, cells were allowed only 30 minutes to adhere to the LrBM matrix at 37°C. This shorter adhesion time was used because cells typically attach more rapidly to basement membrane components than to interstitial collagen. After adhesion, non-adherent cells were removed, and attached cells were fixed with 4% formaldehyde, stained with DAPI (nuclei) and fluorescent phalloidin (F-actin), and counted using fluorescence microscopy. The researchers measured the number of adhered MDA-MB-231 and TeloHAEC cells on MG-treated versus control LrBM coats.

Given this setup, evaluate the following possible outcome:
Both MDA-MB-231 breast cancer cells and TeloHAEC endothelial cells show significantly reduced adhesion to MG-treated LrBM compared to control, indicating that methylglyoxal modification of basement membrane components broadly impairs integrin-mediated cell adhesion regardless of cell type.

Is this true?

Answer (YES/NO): YES